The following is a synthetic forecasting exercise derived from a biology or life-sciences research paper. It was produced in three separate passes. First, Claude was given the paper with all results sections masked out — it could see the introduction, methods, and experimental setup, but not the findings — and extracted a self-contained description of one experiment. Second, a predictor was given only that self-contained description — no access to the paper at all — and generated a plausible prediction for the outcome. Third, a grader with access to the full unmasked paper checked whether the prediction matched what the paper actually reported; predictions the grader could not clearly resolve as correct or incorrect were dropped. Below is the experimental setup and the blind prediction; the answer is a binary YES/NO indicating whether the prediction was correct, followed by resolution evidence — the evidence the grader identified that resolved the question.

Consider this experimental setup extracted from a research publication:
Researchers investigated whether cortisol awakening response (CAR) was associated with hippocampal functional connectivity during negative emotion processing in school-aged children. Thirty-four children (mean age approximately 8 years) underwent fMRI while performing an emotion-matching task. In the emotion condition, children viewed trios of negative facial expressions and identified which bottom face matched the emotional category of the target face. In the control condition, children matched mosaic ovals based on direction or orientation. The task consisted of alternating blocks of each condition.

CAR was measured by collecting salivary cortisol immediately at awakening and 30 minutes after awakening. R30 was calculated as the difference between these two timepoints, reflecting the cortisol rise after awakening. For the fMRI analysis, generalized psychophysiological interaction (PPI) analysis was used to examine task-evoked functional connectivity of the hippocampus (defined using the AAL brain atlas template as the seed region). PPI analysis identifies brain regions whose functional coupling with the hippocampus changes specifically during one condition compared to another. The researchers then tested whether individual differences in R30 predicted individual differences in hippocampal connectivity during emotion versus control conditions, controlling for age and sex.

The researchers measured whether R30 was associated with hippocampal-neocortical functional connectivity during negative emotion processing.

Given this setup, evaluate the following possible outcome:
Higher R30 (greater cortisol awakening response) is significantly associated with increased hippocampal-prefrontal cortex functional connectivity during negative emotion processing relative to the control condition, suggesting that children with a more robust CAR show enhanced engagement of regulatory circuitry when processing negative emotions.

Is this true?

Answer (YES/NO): YES